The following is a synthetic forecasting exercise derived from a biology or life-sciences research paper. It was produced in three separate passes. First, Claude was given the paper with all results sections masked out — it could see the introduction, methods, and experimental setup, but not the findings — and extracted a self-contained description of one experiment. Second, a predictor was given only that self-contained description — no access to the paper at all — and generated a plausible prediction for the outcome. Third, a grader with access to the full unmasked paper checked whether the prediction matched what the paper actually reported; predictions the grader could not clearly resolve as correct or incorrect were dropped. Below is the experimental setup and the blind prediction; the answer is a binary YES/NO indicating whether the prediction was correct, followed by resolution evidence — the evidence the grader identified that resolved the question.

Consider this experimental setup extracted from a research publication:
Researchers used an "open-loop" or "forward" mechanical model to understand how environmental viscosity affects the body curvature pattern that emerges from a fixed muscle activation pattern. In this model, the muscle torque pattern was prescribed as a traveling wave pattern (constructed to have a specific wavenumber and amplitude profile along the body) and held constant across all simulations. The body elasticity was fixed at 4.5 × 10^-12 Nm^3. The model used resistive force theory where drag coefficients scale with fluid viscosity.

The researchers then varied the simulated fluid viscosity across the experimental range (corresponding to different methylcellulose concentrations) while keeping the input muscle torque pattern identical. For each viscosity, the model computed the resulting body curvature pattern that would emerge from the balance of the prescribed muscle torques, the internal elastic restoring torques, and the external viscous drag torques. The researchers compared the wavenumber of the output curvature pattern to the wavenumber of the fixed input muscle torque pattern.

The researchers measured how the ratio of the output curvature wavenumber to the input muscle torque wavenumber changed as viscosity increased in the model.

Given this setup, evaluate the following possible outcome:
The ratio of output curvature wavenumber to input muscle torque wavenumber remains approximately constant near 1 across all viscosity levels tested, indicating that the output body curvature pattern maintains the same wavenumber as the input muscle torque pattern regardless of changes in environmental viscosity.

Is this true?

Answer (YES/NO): NO